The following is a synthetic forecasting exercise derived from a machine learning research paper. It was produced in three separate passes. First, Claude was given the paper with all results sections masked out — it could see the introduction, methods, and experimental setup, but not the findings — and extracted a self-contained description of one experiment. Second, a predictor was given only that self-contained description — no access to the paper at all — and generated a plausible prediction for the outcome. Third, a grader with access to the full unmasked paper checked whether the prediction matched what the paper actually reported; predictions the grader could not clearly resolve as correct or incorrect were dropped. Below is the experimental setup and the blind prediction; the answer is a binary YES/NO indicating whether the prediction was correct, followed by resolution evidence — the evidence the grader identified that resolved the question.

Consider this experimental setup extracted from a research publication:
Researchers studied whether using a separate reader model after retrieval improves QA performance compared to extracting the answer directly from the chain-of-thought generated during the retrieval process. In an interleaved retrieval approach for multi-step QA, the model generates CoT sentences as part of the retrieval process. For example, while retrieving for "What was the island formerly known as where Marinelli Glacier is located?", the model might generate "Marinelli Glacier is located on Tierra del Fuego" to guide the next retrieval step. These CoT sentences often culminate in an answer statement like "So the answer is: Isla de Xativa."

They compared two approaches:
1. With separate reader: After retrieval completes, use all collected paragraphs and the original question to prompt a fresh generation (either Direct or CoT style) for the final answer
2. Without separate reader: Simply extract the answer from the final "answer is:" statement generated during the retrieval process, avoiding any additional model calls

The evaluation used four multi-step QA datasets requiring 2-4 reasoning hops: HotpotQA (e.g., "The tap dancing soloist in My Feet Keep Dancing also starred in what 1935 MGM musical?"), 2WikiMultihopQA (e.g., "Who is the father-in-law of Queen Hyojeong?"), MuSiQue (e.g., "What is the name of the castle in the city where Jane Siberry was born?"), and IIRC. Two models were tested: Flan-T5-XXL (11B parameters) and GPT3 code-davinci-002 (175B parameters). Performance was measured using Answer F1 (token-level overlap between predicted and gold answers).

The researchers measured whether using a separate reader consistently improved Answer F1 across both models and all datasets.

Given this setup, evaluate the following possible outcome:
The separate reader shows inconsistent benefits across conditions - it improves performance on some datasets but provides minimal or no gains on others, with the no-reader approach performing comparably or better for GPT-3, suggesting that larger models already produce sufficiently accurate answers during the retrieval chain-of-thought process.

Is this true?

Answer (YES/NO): NO